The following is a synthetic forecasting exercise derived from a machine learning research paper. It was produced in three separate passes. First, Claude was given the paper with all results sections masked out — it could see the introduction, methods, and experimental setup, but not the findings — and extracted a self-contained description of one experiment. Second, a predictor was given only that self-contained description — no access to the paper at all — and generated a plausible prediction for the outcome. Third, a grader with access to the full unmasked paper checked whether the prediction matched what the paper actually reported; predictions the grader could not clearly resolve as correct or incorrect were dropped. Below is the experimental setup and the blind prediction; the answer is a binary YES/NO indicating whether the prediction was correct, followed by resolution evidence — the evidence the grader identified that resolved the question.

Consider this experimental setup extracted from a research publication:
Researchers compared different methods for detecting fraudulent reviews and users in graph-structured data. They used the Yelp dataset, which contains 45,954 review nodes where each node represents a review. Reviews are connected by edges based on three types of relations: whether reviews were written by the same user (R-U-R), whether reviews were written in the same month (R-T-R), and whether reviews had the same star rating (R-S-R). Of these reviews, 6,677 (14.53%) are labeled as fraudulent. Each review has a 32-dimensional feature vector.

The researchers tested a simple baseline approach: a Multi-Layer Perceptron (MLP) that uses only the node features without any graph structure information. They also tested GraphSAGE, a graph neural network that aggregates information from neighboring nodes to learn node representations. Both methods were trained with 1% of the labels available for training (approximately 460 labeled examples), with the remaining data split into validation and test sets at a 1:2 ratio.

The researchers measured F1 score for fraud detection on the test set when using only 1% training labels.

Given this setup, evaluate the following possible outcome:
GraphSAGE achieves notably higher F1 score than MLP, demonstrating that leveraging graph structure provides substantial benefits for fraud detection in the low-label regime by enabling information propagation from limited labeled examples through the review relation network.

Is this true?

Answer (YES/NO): NO